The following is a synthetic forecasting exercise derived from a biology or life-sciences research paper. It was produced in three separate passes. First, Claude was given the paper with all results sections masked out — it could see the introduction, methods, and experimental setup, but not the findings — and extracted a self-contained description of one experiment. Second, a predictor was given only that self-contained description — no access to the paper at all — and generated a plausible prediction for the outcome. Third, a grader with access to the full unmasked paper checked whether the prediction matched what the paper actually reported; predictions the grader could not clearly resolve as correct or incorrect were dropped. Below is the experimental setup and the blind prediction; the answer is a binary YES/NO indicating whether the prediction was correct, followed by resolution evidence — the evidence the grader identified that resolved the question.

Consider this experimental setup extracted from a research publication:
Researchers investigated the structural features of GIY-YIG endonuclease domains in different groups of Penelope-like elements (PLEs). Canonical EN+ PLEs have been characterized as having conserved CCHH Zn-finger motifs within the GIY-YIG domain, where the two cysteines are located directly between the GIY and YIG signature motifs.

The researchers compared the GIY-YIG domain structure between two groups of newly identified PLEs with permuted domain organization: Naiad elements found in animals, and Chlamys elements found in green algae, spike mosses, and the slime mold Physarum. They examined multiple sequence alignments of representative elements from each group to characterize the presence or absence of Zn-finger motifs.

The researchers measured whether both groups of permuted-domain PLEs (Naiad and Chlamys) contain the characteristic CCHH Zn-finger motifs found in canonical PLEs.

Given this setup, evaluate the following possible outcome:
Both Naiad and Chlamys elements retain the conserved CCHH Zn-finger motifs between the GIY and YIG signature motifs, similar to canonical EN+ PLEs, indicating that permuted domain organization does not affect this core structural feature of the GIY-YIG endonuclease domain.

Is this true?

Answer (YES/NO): NO